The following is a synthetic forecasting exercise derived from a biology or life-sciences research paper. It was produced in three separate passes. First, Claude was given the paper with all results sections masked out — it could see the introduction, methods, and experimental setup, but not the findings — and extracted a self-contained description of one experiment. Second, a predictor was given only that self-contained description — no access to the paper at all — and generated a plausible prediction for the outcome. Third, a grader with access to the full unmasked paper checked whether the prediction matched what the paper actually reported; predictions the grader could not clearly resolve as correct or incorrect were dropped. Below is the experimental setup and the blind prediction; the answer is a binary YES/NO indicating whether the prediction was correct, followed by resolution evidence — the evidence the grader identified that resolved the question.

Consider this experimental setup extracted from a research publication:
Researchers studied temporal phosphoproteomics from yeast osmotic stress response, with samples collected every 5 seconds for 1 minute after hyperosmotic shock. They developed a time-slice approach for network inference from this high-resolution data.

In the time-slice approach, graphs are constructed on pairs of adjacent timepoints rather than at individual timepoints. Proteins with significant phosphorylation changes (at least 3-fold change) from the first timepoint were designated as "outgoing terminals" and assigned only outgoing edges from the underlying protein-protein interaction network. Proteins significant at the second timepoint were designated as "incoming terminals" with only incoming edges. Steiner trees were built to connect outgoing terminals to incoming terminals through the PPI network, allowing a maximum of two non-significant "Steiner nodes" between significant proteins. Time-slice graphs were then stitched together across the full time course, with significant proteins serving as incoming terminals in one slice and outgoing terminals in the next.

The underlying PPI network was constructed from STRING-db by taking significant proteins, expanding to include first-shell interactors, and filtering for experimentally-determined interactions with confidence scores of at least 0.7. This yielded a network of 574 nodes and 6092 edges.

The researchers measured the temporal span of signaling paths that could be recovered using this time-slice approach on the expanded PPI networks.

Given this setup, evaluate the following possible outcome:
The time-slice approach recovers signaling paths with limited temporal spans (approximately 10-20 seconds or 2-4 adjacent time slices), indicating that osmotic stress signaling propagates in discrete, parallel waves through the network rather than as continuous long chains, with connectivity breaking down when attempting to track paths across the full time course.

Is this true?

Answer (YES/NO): NO